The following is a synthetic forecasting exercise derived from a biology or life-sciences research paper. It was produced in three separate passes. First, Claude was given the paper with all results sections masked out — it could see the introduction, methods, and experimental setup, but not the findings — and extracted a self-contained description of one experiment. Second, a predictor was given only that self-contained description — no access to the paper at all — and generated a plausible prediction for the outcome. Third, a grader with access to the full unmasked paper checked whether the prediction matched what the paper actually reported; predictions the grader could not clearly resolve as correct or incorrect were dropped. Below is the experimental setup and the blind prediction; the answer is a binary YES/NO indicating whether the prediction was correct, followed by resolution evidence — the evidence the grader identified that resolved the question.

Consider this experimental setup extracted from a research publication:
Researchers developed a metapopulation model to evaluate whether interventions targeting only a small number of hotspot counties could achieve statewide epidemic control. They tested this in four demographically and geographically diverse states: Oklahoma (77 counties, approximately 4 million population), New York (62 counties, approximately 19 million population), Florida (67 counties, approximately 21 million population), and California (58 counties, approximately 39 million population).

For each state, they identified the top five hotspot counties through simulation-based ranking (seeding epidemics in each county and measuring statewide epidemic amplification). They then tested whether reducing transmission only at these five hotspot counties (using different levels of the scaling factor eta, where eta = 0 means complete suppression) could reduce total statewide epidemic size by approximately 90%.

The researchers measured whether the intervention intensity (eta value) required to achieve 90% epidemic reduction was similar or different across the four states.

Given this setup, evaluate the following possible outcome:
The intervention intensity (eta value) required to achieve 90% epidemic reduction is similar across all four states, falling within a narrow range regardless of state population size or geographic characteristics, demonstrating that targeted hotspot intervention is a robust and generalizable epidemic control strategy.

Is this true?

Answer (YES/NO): NO